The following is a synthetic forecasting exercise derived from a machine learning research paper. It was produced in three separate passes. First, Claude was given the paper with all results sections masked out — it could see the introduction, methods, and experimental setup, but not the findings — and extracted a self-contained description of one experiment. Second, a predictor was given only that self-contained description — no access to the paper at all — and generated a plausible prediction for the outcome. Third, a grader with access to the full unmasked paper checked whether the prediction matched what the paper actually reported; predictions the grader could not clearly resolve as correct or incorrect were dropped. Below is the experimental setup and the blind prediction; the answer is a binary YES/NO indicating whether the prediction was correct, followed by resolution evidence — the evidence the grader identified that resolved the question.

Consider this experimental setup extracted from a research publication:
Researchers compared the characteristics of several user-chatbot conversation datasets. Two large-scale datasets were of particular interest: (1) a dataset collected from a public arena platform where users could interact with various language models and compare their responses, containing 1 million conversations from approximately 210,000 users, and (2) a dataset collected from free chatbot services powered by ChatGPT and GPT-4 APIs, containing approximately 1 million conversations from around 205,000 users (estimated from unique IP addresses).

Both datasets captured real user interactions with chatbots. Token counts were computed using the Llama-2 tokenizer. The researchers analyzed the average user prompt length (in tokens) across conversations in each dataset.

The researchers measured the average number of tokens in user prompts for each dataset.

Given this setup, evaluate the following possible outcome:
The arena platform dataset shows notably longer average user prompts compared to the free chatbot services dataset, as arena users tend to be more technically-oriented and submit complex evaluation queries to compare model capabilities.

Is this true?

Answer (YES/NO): NO